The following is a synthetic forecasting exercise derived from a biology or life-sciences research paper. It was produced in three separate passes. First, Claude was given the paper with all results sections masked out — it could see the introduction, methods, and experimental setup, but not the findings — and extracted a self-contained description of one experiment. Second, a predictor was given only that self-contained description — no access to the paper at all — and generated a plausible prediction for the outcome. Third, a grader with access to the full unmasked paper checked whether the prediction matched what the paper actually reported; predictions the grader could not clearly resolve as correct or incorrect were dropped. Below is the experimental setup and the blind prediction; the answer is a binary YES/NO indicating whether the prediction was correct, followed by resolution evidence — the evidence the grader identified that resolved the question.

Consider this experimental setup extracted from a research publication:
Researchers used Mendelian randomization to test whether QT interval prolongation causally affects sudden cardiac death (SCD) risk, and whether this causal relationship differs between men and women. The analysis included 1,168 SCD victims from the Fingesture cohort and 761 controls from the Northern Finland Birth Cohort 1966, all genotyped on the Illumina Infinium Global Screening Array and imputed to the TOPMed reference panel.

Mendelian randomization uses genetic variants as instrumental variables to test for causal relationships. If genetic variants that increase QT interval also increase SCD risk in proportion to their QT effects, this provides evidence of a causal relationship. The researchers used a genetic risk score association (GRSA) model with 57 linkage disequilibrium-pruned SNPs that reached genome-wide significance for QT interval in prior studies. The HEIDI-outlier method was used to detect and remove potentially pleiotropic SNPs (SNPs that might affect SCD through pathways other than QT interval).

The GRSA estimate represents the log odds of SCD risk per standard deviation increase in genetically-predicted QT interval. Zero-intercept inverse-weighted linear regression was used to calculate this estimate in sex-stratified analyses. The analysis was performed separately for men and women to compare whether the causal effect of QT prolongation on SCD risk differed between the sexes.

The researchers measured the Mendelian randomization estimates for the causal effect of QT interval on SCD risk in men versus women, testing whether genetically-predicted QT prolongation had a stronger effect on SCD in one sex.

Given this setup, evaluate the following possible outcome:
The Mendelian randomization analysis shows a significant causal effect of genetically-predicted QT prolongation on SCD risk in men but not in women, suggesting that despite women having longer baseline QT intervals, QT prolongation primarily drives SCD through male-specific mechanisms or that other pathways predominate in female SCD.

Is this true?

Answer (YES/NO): NO